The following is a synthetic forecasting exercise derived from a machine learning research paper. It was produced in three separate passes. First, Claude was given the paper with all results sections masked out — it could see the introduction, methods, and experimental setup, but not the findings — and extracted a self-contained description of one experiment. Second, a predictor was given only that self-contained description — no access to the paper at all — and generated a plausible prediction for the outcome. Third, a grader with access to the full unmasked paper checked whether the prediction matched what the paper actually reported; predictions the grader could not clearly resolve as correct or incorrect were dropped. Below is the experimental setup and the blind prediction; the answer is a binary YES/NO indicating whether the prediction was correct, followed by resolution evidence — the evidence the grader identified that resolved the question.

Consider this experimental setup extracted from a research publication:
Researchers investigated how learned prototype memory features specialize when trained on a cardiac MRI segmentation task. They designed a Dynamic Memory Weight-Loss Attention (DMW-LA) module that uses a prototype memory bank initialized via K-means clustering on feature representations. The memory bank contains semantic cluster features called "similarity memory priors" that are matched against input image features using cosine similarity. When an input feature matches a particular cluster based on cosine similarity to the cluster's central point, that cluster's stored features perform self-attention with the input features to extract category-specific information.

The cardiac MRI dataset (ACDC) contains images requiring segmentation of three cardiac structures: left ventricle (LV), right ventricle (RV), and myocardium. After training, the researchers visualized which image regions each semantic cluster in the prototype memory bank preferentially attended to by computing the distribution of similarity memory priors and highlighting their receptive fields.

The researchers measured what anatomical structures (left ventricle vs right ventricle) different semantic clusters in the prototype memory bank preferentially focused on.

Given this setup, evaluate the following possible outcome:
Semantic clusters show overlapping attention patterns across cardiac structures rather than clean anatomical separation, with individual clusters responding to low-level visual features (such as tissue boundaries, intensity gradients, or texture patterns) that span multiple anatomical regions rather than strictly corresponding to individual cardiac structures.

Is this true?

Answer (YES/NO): NO